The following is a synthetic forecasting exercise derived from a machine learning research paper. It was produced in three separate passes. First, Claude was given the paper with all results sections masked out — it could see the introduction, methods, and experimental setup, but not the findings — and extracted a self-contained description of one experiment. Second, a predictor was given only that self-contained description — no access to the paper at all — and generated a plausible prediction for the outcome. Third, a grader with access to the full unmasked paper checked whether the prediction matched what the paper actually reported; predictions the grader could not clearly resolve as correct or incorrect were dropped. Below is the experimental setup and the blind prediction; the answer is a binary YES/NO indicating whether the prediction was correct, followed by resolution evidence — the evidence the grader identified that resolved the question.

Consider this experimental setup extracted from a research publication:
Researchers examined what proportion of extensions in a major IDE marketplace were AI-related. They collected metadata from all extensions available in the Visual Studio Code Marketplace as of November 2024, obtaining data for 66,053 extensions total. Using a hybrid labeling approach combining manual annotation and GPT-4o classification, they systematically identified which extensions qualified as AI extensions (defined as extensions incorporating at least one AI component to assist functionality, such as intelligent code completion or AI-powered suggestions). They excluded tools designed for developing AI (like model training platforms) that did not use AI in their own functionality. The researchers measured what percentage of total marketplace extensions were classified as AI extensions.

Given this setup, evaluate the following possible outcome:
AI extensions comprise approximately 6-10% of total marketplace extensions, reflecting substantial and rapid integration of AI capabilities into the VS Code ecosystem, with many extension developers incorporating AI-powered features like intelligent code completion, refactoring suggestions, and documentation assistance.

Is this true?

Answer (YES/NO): NO